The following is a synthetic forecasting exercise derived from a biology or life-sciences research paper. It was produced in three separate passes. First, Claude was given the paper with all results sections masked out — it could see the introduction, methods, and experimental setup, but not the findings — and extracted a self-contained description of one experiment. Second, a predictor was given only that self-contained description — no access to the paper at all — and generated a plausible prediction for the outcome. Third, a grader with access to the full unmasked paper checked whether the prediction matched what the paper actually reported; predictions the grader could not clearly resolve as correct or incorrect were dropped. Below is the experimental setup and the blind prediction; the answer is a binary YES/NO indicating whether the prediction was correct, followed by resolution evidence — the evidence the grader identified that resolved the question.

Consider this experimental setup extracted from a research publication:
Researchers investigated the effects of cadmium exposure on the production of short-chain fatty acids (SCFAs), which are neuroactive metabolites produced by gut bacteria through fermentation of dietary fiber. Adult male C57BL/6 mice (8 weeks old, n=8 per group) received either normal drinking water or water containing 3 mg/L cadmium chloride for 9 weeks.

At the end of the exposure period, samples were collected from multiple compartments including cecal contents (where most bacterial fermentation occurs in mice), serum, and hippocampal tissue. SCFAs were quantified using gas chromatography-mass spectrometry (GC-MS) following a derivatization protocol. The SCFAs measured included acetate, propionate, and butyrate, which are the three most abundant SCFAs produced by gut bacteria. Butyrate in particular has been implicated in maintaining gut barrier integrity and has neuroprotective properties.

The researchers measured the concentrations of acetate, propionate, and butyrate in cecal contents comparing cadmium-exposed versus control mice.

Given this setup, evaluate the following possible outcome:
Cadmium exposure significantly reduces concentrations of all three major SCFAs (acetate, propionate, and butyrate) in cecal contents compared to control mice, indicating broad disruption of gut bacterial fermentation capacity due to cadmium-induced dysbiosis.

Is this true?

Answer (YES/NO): NO